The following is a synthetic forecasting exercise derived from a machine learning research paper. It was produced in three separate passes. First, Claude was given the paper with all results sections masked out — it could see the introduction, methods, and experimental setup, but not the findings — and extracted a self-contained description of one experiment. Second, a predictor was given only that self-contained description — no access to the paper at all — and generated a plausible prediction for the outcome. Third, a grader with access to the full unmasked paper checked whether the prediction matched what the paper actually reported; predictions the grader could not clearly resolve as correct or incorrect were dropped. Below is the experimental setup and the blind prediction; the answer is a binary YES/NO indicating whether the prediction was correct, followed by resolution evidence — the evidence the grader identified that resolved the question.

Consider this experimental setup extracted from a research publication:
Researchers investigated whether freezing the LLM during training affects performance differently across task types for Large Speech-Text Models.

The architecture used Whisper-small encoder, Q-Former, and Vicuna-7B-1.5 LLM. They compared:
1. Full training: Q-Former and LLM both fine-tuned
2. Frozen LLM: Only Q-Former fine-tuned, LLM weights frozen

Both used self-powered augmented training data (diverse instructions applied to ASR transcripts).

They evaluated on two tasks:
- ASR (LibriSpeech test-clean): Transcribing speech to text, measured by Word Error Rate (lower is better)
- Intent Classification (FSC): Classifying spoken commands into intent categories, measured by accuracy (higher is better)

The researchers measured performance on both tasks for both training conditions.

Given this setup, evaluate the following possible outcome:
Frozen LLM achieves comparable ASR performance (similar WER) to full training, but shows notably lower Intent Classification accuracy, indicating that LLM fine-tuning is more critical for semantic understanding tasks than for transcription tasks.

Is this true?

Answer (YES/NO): NO